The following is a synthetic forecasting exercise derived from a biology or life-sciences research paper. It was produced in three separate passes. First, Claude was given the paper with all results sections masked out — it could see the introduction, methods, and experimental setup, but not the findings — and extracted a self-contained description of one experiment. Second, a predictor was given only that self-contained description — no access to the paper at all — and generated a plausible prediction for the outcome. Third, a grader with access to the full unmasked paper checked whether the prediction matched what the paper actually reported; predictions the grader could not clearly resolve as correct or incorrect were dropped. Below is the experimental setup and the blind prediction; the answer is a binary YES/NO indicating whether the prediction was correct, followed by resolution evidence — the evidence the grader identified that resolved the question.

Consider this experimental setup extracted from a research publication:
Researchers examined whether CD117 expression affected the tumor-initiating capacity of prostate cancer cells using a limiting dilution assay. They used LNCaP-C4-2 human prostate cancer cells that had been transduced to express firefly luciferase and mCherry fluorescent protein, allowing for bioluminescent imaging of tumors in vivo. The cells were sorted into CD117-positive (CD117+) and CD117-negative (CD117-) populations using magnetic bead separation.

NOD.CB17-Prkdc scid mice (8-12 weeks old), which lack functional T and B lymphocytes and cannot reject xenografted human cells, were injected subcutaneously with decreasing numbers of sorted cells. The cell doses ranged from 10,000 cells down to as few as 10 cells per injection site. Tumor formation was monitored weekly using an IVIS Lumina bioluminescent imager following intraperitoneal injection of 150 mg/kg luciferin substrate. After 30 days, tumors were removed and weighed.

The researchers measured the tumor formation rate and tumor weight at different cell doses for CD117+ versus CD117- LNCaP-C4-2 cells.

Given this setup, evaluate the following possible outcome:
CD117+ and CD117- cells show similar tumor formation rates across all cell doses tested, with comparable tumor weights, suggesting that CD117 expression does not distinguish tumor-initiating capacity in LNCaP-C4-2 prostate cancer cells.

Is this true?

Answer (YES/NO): NO